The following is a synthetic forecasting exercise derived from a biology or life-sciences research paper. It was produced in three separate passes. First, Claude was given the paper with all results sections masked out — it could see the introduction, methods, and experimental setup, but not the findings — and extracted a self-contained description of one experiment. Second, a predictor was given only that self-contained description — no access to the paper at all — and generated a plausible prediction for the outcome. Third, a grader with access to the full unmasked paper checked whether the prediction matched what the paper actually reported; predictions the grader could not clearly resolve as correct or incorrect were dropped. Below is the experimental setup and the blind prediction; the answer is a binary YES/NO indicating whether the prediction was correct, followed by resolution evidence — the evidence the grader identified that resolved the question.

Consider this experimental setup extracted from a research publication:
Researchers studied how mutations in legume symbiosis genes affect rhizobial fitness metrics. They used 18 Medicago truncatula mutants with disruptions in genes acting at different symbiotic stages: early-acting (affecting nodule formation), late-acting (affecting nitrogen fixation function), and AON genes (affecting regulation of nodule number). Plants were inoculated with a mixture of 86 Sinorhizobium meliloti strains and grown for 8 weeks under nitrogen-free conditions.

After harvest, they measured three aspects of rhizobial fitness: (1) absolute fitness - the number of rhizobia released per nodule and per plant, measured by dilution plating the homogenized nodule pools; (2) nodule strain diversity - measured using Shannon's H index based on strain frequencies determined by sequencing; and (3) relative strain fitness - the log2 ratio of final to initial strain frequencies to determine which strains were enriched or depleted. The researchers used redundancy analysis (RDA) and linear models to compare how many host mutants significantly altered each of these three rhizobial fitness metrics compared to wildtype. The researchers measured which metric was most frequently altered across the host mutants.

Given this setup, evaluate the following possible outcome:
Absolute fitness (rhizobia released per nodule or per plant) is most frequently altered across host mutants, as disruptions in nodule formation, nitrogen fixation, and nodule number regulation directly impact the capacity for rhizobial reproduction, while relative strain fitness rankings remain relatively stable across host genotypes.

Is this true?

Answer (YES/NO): NO